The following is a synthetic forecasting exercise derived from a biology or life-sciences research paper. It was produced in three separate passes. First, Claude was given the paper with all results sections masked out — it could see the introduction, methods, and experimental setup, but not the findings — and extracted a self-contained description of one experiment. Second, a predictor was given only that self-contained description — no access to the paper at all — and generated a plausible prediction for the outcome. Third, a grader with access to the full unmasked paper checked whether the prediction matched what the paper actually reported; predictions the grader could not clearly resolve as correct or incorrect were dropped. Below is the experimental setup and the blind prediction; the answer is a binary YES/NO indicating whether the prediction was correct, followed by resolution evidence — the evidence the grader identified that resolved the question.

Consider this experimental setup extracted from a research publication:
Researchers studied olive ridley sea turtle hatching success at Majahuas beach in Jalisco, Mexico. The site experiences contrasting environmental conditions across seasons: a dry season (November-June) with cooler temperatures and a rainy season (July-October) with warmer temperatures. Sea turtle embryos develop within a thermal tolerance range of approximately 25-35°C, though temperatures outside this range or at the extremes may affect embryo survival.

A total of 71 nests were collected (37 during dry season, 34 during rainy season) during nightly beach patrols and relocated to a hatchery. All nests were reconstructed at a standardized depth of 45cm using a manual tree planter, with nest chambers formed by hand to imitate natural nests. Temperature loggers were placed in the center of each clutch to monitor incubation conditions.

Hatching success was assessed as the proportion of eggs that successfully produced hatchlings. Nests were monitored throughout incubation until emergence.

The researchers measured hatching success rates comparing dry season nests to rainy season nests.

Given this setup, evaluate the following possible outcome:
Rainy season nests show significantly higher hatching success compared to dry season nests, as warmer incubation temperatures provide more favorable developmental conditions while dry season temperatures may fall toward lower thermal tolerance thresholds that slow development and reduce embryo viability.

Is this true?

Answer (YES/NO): NO